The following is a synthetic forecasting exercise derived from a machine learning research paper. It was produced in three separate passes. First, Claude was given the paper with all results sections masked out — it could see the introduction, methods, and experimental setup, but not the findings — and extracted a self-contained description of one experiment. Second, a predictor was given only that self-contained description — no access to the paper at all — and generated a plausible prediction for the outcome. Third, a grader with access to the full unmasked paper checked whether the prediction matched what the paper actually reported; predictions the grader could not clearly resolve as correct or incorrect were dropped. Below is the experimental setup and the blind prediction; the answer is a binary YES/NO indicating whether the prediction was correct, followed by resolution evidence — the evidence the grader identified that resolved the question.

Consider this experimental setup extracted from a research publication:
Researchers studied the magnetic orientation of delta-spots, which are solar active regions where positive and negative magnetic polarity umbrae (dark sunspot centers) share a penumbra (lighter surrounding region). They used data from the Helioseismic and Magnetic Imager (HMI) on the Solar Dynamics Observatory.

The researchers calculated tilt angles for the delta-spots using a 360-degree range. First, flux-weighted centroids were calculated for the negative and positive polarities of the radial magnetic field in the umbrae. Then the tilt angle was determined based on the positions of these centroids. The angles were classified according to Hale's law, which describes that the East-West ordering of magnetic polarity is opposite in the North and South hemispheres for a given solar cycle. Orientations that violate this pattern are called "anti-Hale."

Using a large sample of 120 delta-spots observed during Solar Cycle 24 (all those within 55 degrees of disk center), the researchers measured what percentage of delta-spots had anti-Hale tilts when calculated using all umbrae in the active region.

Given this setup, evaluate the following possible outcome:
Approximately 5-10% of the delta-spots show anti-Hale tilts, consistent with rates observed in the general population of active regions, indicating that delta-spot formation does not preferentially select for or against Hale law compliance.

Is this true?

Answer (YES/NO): NO